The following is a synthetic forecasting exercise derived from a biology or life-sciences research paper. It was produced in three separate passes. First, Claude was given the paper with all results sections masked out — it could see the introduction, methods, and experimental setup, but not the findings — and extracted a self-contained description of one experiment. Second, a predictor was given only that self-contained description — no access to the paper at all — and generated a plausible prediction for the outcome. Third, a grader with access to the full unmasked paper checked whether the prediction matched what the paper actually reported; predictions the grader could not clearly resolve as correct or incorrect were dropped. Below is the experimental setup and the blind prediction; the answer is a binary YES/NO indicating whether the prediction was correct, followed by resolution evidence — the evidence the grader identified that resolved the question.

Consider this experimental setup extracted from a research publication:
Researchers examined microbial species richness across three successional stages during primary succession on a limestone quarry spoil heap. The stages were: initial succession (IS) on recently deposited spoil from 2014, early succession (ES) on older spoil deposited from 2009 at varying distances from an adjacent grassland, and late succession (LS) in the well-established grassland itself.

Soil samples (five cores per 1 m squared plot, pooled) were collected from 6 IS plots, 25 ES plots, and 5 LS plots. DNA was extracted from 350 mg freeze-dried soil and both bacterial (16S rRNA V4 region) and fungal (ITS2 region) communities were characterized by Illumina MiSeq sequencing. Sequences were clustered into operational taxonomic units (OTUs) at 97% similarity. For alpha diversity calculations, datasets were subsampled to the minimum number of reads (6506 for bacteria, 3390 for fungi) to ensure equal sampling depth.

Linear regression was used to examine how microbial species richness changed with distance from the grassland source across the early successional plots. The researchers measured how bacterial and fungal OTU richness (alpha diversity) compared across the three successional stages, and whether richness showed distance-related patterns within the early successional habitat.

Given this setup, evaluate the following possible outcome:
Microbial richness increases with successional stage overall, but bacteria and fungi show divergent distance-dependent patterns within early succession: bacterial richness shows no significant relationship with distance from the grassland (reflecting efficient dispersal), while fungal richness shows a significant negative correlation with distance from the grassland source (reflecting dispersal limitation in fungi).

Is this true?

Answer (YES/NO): NO